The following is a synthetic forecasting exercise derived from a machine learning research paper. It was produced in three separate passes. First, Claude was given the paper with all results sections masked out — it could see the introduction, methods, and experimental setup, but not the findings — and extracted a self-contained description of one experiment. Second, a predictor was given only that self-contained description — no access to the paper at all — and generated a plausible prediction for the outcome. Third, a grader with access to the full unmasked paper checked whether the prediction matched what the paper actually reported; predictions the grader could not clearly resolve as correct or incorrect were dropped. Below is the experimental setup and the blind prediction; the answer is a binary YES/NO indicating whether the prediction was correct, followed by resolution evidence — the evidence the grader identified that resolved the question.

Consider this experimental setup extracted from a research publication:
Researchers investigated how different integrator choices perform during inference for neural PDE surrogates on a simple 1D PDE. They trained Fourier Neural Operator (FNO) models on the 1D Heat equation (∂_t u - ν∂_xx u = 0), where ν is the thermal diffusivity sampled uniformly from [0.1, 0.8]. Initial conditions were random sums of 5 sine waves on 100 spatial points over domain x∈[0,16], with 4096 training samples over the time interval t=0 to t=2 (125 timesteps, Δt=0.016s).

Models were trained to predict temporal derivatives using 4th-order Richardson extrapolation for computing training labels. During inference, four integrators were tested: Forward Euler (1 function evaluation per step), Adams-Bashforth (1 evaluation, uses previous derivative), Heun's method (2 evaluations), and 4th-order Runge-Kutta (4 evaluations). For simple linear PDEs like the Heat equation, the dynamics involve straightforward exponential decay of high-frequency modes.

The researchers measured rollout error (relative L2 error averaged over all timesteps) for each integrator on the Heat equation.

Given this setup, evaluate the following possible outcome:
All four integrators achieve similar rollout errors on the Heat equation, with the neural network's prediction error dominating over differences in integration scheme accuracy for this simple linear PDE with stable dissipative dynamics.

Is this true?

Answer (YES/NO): YES